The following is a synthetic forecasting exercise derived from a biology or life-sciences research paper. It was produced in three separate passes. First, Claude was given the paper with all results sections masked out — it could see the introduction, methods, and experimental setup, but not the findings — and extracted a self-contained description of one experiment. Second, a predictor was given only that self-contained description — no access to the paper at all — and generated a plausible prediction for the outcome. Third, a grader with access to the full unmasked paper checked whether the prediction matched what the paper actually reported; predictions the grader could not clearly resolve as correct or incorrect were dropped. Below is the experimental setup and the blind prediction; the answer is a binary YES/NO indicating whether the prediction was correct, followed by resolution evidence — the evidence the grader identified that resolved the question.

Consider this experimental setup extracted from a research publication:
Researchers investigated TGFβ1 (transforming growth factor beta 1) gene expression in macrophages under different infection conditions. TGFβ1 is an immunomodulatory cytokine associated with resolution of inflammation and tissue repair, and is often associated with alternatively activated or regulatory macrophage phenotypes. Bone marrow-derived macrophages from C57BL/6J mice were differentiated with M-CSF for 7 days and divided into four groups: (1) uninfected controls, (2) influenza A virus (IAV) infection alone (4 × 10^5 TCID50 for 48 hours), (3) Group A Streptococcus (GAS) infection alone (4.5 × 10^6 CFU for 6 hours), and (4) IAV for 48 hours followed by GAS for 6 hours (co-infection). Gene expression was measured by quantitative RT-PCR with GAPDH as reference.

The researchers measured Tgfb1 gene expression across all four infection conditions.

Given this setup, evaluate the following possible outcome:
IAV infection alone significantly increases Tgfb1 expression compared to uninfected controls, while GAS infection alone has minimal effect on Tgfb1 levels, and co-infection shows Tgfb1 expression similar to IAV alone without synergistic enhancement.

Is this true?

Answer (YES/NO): NO